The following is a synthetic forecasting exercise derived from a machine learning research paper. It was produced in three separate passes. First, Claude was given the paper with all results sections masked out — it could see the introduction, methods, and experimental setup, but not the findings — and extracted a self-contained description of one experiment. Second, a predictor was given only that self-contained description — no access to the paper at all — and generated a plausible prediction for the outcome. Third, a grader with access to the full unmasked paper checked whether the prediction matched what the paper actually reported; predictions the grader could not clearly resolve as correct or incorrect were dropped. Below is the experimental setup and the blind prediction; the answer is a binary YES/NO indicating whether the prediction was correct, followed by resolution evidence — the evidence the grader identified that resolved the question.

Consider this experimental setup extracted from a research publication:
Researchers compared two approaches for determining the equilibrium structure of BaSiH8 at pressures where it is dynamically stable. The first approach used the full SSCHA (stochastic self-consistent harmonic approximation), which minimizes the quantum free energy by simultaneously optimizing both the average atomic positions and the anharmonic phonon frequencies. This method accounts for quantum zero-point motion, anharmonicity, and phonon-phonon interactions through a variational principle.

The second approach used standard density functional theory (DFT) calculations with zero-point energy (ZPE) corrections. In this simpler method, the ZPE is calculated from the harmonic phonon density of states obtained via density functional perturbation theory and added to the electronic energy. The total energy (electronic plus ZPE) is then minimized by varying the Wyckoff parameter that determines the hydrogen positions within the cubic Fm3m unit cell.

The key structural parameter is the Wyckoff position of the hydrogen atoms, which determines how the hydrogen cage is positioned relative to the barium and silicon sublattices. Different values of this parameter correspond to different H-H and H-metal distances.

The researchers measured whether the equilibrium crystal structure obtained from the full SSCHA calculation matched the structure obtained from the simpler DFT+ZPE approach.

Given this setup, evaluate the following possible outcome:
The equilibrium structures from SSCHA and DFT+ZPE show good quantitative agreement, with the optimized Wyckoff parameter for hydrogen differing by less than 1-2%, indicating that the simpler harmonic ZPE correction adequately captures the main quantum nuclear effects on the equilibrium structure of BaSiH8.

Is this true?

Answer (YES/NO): YES